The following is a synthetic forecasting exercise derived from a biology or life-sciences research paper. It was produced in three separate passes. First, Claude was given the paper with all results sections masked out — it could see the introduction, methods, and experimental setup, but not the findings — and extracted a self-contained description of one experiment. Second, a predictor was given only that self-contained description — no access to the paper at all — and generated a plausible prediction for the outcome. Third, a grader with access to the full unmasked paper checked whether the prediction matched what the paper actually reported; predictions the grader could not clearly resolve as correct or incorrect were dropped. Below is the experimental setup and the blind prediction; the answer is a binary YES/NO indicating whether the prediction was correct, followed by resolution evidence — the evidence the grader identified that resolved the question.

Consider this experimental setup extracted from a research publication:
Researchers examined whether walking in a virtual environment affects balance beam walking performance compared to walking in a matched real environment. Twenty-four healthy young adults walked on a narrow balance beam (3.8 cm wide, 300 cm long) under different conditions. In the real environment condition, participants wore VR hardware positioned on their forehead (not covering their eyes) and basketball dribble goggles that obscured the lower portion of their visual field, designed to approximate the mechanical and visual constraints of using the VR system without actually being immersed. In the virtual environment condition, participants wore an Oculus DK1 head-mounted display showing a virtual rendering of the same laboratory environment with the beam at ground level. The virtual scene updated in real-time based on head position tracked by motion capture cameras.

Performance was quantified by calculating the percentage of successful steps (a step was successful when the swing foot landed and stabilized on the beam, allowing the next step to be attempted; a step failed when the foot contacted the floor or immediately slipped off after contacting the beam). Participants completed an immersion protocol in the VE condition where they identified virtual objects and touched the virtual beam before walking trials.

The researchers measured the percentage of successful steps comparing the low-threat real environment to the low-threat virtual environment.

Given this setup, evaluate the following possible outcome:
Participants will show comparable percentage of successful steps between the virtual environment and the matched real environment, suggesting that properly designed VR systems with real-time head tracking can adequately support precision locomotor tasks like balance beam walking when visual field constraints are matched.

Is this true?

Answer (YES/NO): NO